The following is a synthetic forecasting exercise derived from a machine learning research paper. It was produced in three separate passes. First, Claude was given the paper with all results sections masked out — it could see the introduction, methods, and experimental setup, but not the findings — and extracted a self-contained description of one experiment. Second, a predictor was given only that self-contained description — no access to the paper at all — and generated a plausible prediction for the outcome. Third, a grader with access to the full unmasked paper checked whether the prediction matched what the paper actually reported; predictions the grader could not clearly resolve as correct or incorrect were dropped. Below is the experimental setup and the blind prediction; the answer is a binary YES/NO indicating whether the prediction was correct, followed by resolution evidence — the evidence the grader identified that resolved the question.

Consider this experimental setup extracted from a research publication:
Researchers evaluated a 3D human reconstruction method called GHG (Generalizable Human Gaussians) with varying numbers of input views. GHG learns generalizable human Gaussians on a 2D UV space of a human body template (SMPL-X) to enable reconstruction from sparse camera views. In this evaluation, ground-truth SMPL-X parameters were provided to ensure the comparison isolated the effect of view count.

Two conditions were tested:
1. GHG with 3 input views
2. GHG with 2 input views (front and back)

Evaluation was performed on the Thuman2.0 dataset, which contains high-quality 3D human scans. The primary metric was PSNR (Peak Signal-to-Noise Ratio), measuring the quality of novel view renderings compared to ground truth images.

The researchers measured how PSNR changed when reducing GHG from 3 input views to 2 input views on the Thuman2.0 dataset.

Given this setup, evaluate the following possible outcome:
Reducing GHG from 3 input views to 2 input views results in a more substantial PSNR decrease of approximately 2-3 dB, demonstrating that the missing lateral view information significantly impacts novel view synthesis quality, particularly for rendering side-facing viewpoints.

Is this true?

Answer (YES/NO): NO